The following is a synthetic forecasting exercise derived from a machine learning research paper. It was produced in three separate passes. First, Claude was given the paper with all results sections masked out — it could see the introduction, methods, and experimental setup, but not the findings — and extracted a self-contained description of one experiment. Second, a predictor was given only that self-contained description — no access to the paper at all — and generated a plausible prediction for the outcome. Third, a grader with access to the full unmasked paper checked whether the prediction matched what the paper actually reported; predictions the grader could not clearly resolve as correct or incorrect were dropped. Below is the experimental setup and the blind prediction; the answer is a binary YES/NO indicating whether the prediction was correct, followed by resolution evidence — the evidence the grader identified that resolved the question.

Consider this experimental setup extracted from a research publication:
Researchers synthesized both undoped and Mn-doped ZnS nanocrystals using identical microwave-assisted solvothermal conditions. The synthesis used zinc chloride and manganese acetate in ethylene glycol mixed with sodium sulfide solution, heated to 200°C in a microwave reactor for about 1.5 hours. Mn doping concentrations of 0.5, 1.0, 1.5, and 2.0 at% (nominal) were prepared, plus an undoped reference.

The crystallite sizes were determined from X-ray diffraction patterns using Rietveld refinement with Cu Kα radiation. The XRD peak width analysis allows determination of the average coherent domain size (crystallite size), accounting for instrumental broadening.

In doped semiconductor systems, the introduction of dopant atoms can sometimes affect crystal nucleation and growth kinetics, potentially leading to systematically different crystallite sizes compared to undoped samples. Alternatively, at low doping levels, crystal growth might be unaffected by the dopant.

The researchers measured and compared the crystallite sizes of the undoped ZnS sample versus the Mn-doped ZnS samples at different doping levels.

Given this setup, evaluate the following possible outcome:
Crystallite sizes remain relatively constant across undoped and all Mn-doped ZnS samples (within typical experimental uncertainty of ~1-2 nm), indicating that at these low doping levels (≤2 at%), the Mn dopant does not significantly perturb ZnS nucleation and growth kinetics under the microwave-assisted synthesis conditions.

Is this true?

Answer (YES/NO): NO